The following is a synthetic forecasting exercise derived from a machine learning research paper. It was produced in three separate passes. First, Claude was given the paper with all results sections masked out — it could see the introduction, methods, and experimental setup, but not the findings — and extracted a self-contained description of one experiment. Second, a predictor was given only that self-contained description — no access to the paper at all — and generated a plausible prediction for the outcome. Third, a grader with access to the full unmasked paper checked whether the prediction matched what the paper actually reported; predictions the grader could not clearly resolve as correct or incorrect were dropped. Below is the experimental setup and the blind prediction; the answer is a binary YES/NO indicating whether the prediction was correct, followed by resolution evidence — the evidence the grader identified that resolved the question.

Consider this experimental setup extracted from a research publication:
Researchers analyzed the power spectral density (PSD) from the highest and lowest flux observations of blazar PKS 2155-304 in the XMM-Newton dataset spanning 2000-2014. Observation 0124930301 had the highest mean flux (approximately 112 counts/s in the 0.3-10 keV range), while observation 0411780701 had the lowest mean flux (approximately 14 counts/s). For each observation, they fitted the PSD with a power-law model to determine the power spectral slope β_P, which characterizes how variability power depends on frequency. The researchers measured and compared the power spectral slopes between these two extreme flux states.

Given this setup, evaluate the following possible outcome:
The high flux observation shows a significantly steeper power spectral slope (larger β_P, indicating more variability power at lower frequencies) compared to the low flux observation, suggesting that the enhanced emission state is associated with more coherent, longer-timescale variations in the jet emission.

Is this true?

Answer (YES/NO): YES